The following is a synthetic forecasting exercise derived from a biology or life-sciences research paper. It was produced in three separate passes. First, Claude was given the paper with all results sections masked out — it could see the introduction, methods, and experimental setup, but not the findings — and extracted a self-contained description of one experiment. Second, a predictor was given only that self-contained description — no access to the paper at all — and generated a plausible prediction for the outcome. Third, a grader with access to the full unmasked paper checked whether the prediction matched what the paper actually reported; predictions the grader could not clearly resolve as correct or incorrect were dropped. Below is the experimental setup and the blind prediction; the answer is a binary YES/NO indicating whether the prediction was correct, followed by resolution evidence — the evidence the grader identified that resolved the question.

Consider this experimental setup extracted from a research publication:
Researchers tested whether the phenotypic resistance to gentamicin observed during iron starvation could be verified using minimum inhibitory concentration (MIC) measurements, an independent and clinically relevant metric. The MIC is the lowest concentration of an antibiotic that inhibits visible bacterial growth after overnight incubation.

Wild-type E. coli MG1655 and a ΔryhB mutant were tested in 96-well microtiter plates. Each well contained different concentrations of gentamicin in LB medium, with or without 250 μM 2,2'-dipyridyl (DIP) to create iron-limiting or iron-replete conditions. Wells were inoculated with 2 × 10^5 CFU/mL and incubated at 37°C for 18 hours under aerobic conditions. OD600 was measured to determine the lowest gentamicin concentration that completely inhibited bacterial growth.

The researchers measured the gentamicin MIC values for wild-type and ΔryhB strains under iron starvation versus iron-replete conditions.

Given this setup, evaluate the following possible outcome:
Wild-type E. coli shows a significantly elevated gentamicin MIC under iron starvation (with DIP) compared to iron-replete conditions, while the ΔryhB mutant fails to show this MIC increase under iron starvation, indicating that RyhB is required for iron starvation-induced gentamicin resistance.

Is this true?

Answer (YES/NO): YES